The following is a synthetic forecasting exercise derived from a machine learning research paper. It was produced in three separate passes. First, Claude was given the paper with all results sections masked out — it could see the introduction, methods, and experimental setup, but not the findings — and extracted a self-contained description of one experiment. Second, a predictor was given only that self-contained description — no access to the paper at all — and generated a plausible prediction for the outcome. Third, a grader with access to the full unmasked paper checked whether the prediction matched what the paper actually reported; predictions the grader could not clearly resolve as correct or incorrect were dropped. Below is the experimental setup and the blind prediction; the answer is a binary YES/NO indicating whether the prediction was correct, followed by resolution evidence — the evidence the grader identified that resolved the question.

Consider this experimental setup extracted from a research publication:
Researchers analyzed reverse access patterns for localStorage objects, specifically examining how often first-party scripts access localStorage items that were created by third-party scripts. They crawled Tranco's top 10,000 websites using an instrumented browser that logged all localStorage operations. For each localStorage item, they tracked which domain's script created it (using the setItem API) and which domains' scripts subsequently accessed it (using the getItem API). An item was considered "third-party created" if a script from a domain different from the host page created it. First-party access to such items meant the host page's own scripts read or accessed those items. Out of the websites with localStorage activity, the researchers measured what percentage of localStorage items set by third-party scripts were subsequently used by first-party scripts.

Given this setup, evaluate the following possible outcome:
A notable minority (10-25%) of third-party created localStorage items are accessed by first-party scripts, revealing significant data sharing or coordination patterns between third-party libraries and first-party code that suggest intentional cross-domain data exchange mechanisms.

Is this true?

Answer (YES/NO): NO